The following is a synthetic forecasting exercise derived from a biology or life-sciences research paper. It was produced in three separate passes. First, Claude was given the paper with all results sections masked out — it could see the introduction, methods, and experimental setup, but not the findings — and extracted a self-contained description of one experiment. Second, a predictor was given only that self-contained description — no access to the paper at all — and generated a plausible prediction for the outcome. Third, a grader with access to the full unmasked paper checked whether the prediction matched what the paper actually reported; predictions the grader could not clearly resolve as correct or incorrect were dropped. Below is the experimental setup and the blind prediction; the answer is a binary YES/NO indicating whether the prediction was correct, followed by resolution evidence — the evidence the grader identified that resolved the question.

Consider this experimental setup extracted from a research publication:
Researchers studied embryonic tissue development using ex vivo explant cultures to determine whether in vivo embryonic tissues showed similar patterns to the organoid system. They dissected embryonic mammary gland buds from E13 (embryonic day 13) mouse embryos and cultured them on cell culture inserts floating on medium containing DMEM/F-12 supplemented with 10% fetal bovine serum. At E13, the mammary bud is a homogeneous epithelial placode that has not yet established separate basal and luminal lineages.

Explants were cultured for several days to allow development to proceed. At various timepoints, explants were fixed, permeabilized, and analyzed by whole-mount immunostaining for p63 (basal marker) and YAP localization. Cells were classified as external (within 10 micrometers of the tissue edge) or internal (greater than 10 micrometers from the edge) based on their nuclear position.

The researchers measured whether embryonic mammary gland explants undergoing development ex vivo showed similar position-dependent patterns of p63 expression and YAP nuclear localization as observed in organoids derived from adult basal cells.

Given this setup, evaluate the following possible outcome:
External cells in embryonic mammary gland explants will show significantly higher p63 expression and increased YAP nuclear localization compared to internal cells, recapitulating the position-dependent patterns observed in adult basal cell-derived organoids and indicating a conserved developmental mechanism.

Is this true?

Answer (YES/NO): YES